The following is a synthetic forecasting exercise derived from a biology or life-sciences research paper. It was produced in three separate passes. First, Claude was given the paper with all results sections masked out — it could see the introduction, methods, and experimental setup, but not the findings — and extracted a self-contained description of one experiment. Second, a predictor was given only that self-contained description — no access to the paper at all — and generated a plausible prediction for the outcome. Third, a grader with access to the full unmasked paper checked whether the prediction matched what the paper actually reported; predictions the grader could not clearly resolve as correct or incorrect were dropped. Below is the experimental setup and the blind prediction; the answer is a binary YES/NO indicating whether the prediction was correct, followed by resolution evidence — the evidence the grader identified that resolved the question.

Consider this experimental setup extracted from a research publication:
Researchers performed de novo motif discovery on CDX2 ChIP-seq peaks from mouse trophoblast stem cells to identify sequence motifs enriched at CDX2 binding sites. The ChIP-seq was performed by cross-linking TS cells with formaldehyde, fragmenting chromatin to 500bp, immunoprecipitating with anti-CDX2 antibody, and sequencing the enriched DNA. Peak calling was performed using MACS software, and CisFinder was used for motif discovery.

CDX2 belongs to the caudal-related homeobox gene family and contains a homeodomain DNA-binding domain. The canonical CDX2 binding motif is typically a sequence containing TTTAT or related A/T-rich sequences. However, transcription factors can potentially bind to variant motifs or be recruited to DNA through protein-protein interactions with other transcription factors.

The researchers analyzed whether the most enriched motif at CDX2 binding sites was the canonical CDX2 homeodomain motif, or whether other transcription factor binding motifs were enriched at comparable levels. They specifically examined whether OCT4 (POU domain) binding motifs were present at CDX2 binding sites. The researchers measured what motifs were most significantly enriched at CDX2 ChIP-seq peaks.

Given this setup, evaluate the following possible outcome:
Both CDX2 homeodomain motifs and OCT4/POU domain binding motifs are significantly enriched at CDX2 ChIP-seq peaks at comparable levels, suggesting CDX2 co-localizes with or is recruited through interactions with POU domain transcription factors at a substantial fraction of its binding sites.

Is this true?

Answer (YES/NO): NO